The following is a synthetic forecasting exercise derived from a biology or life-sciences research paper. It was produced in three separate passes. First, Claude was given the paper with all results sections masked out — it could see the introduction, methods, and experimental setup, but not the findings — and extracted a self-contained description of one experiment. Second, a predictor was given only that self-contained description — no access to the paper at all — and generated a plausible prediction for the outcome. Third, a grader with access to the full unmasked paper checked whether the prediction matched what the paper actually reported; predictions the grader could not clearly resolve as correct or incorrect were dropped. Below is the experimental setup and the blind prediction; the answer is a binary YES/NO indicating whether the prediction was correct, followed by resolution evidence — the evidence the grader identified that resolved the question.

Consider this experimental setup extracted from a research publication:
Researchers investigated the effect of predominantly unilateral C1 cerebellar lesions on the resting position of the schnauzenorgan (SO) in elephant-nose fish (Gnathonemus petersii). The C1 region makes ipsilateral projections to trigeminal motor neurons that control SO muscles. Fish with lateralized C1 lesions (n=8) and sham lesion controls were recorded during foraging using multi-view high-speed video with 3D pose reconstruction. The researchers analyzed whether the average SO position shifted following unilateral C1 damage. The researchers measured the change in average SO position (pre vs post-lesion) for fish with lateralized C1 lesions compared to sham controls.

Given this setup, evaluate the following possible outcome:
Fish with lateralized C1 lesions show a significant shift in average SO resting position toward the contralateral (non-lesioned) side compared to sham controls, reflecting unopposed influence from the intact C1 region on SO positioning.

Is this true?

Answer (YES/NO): YES